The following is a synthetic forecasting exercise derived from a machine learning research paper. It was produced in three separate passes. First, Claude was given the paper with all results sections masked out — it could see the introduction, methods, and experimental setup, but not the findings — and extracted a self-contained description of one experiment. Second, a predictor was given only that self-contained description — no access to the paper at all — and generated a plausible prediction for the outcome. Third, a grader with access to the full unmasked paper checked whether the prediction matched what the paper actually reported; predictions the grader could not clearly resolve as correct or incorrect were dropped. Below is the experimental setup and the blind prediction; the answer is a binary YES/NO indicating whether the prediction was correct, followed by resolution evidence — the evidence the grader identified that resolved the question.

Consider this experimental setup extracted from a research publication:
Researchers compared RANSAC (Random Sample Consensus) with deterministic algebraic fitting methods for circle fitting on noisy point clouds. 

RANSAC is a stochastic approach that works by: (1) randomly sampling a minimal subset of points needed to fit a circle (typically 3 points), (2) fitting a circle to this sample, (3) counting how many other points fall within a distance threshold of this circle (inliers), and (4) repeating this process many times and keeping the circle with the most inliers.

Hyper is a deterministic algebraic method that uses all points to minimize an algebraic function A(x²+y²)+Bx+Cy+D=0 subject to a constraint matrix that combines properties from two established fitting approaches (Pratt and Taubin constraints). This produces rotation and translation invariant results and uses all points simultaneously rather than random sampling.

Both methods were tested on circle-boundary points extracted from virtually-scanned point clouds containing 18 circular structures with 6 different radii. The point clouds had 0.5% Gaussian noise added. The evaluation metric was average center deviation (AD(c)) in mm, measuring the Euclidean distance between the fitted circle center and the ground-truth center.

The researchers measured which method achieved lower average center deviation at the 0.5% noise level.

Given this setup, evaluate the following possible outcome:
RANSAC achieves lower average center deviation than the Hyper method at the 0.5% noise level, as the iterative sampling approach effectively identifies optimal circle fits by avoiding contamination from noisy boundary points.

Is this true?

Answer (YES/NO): NO